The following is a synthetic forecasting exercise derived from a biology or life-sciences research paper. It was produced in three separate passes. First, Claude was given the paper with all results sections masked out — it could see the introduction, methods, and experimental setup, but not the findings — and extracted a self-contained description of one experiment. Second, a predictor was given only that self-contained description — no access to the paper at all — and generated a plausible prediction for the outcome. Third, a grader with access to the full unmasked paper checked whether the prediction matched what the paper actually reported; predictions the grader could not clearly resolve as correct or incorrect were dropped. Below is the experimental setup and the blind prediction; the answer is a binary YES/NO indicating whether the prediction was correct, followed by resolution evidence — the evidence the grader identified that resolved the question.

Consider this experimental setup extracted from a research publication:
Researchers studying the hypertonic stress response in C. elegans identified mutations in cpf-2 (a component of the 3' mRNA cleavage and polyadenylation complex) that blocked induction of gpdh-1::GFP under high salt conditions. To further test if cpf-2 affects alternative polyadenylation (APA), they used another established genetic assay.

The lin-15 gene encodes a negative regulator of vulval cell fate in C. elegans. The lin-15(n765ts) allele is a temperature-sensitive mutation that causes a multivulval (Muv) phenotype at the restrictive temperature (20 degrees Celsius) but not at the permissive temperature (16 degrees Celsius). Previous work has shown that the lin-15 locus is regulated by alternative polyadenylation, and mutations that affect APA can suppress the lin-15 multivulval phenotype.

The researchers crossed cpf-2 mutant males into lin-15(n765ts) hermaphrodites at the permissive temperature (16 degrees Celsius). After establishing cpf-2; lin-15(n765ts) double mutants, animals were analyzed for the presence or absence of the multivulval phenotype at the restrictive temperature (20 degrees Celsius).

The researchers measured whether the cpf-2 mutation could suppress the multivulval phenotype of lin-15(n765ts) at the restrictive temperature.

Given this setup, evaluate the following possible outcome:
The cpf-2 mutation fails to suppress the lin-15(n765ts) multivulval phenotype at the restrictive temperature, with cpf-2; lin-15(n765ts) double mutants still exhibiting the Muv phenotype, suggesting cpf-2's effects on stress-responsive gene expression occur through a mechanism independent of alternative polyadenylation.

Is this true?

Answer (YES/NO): NO